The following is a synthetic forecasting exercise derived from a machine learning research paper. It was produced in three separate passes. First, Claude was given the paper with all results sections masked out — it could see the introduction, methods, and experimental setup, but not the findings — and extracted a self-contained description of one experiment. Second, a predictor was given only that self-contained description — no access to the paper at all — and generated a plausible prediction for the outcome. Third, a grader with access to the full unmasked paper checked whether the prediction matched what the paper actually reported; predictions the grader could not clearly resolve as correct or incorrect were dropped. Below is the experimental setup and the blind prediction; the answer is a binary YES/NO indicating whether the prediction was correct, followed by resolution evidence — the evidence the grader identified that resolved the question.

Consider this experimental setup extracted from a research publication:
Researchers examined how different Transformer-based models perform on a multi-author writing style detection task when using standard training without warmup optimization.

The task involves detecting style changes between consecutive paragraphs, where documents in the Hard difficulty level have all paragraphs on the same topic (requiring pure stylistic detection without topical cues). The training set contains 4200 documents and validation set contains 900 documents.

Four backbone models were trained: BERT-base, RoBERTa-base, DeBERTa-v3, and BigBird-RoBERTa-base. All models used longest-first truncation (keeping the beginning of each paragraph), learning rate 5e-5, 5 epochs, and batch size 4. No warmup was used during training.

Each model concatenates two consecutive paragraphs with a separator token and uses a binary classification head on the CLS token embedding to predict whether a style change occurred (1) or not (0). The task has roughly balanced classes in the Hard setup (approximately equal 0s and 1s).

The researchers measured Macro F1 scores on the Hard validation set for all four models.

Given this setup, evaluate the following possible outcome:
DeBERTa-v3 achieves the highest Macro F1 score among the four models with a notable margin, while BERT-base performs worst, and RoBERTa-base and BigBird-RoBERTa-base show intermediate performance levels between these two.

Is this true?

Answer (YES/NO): NO